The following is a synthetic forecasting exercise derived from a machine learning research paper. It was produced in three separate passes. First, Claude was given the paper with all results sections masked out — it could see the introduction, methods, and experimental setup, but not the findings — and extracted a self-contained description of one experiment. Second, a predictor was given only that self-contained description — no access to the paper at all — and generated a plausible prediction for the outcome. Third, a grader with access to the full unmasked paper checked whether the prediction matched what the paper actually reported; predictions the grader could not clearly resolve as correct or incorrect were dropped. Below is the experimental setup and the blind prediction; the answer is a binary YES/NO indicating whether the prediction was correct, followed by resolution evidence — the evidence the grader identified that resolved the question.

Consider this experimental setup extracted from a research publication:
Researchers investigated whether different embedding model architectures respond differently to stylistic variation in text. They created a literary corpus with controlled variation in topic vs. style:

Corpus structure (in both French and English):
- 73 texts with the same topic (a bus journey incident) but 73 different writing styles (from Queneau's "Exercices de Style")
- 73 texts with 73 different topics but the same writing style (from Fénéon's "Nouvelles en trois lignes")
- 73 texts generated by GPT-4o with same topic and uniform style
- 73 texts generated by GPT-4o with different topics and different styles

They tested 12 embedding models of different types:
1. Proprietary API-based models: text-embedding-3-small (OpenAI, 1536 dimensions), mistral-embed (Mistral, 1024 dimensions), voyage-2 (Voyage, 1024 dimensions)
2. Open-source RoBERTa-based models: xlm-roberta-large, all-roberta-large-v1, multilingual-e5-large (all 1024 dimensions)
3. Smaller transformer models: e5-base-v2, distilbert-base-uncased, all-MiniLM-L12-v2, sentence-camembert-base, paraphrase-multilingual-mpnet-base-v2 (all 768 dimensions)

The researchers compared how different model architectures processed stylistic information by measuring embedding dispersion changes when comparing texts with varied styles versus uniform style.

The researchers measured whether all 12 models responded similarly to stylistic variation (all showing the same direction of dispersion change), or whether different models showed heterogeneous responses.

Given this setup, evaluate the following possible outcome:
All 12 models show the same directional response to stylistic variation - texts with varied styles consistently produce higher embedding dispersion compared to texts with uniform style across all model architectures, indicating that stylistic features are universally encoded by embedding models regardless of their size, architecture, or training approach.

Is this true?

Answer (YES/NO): NO